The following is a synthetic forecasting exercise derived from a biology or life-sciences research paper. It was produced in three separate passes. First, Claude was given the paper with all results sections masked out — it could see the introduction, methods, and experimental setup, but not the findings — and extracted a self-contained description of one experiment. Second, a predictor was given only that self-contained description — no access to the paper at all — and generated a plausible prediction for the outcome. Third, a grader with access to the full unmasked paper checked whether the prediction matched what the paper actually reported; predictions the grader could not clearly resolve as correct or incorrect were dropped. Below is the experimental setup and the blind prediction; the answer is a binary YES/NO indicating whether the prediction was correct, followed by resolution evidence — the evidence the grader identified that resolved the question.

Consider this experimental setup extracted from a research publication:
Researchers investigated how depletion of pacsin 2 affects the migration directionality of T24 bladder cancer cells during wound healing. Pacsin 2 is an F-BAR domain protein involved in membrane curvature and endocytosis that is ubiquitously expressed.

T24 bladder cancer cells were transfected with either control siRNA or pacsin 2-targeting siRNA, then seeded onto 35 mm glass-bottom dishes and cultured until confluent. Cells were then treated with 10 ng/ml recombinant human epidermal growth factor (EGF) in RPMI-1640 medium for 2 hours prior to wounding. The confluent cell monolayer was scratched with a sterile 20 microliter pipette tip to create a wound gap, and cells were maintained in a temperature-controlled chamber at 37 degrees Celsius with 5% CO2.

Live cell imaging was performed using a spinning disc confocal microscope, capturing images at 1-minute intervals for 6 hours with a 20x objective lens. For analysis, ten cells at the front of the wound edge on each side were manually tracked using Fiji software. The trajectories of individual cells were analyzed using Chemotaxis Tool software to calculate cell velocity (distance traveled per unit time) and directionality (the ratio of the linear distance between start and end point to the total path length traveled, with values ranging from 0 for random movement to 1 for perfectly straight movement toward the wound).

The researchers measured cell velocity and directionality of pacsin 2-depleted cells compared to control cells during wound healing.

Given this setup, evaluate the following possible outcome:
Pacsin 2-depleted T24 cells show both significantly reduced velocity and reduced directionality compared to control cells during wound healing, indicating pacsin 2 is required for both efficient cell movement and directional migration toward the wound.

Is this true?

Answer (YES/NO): NO